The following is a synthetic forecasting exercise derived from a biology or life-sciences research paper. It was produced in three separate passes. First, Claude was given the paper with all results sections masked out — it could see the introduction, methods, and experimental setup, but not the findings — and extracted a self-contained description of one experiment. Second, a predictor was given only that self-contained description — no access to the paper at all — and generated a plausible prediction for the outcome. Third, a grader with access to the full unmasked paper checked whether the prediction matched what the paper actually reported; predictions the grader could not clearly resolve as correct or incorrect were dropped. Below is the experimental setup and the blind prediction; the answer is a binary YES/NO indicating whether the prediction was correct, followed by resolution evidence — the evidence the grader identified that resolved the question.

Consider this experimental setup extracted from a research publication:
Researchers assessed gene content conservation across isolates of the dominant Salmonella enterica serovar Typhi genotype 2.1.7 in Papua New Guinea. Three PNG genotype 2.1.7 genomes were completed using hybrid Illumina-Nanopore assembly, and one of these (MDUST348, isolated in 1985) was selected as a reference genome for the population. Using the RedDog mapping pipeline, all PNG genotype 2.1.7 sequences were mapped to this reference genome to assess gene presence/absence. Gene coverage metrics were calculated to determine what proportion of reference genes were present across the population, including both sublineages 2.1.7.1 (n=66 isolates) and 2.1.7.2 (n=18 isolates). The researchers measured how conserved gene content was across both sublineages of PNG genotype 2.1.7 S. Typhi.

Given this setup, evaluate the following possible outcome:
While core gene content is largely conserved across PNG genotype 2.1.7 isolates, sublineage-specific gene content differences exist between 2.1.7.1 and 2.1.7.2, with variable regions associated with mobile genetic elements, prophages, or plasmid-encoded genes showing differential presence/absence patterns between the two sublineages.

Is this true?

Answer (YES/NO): NO